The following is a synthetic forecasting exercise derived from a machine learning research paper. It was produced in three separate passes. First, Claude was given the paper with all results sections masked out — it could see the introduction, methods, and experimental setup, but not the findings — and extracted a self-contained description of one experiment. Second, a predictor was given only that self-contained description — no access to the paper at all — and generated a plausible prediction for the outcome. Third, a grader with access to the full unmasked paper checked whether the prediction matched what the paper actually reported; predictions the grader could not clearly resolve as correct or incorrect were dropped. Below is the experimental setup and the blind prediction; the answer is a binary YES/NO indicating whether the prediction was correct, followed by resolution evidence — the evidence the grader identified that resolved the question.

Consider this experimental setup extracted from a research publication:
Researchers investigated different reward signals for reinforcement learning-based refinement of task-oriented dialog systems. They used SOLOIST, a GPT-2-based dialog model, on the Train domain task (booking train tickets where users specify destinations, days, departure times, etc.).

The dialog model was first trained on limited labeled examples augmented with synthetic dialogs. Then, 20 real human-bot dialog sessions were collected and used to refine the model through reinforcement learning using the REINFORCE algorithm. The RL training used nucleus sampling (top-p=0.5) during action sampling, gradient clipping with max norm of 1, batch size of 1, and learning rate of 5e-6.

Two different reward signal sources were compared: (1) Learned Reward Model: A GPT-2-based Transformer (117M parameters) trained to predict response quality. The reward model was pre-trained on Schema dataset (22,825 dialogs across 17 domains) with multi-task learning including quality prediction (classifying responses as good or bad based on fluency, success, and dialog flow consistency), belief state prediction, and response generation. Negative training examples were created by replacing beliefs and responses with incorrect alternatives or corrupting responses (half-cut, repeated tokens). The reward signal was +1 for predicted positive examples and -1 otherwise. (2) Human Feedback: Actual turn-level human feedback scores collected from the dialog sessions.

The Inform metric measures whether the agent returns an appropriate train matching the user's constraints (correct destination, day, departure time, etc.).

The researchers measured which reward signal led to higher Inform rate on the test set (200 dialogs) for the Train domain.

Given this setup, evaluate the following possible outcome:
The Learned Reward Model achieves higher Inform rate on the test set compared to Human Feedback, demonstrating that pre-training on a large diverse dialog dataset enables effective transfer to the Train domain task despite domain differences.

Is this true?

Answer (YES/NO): YES